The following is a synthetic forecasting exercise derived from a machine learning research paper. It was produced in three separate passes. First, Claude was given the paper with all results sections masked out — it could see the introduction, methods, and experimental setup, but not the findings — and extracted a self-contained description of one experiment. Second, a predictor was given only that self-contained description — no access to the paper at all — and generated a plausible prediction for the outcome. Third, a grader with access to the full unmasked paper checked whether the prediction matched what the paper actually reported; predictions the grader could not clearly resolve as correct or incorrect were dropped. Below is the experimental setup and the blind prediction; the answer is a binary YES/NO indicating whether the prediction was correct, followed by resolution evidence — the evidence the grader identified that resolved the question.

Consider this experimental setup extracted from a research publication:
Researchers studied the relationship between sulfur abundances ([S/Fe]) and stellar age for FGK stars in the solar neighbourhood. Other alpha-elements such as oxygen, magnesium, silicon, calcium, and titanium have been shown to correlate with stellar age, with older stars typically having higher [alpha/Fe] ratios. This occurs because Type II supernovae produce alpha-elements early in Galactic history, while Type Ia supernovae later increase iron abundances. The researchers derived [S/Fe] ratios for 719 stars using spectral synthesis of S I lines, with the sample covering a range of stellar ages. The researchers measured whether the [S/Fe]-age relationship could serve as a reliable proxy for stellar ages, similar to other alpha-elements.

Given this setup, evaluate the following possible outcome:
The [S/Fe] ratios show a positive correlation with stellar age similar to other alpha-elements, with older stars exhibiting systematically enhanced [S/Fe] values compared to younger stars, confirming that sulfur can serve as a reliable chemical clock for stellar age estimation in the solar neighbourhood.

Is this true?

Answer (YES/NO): YES